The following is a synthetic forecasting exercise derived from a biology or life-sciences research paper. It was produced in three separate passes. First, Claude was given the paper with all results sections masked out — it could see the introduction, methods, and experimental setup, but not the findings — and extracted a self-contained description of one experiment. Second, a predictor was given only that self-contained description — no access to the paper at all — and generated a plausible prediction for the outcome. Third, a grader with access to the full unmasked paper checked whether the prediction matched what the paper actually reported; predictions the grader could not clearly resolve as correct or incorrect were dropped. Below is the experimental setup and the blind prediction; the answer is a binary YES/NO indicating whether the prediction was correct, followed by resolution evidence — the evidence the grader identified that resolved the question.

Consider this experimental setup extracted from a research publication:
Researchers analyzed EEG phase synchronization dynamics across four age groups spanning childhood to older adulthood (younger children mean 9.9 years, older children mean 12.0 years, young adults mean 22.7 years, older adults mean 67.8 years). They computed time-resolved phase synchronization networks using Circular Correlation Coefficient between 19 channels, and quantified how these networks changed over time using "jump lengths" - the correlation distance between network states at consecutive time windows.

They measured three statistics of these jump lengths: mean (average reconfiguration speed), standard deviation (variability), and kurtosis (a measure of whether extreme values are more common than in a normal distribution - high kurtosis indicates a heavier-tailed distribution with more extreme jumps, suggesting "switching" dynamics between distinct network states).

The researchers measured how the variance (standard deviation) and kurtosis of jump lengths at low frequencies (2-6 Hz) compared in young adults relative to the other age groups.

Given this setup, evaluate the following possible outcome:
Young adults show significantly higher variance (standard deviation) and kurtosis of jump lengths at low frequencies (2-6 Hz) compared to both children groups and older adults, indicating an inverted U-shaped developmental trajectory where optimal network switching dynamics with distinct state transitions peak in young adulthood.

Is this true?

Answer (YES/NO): NO